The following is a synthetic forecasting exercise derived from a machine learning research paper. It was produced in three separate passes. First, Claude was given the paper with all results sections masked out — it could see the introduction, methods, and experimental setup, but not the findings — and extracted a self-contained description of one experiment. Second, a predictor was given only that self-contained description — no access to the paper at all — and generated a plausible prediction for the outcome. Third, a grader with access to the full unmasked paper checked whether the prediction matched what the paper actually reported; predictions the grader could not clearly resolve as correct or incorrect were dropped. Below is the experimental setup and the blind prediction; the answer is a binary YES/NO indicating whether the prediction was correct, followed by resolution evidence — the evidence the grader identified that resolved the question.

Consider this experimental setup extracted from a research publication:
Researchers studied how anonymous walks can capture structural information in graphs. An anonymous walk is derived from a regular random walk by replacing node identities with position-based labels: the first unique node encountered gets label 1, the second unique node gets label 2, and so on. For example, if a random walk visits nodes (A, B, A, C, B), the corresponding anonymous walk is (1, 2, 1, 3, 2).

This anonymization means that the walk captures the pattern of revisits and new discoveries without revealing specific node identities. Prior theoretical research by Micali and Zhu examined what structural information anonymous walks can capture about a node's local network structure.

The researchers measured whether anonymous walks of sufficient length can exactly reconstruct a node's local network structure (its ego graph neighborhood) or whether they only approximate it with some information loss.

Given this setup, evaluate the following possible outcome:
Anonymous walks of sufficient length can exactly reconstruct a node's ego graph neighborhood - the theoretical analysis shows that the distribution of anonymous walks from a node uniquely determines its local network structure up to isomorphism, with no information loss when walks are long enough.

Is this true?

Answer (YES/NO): YES